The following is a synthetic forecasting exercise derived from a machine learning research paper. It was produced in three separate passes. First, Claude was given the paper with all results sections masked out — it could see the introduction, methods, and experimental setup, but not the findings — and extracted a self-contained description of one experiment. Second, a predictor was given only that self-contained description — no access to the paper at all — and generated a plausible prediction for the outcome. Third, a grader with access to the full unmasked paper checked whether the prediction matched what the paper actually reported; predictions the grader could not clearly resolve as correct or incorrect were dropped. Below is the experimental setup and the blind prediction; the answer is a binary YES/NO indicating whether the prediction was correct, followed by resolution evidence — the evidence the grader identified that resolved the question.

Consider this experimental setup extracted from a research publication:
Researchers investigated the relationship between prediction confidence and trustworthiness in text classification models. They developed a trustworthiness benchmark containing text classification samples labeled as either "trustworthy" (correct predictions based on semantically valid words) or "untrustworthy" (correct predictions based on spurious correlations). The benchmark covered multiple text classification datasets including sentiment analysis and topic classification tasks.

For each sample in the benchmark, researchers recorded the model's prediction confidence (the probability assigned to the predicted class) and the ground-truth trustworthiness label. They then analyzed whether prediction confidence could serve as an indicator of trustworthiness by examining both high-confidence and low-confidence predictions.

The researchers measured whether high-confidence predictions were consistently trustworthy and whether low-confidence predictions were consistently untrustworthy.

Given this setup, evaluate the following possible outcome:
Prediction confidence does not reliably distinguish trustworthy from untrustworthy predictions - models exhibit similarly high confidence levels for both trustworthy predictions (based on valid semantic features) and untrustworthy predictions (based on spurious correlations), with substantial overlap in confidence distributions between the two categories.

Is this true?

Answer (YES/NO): NO